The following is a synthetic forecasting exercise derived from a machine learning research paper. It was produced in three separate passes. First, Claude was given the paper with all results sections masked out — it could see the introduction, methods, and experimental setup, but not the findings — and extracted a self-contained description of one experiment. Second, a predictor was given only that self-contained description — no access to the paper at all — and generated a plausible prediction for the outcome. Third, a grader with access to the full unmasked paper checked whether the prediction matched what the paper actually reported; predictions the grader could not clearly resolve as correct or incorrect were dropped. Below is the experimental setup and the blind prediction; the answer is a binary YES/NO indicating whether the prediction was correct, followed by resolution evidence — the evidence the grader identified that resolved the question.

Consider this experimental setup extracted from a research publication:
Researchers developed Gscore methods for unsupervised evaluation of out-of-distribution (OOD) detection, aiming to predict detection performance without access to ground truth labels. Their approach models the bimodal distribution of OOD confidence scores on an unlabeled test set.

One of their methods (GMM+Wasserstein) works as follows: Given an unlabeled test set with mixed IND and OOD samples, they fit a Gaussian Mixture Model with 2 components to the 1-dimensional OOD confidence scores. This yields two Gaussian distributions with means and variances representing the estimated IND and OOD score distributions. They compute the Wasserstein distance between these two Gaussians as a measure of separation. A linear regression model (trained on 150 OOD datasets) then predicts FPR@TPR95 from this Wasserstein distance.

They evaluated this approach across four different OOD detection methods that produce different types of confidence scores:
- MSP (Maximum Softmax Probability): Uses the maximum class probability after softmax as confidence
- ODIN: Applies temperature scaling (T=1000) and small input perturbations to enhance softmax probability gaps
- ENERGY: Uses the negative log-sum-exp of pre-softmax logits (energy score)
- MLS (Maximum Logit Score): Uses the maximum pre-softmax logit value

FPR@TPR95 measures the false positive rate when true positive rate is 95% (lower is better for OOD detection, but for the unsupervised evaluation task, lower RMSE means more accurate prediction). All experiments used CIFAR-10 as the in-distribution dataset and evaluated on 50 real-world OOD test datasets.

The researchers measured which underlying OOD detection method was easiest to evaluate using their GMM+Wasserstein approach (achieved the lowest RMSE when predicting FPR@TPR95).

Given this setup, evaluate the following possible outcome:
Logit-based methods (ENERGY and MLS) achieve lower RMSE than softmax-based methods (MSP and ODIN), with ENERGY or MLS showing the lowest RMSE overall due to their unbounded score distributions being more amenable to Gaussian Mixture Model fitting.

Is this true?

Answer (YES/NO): NO